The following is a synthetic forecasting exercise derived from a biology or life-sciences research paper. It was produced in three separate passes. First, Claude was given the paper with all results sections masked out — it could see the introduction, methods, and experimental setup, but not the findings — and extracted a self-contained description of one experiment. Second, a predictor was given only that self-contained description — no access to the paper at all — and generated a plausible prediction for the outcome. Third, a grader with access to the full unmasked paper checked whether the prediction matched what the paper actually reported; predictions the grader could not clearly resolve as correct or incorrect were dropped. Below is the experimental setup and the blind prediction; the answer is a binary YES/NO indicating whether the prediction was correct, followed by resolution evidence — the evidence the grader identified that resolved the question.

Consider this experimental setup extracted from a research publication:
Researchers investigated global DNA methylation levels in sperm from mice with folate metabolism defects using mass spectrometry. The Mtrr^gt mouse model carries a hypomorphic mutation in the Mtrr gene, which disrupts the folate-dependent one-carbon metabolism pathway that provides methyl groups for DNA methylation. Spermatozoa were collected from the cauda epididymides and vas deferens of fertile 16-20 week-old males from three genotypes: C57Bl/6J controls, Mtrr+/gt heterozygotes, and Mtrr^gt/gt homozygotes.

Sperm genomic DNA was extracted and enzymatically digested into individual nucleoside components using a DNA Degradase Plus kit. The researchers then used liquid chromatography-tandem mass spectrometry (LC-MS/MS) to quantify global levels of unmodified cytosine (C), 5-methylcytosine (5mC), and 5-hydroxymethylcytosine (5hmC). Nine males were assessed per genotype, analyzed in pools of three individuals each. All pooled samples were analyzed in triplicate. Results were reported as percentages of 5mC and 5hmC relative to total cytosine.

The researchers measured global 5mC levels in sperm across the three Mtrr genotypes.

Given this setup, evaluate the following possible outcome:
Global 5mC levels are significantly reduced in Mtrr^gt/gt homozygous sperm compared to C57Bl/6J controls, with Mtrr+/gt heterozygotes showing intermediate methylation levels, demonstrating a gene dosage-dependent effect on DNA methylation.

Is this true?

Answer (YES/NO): NO